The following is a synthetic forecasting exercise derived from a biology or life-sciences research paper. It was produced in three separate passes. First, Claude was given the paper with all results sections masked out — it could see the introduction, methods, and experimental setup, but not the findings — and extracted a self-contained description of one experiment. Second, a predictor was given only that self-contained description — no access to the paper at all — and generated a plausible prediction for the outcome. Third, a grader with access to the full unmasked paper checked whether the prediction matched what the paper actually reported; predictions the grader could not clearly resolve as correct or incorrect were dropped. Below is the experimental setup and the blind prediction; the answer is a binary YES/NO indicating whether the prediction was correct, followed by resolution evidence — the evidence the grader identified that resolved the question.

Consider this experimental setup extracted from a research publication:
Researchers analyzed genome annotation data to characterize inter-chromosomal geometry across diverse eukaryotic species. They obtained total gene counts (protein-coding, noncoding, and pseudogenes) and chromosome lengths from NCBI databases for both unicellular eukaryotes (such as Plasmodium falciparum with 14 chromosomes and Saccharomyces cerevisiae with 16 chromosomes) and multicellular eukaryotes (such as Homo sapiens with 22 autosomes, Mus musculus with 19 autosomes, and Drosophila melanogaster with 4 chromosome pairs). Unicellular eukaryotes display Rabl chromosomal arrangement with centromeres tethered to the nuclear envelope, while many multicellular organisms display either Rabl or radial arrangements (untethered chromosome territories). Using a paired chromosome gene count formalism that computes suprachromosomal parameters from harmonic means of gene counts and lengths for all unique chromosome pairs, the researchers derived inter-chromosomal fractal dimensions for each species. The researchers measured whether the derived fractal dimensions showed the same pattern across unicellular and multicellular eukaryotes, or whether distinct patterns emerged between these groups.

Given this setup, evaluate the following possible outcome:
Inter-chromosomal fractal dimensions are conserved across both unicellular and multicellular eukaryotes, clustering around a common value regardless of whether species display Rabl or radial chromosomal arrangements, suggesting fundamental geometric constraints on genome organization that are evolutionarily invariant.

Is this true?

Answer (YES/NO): NO